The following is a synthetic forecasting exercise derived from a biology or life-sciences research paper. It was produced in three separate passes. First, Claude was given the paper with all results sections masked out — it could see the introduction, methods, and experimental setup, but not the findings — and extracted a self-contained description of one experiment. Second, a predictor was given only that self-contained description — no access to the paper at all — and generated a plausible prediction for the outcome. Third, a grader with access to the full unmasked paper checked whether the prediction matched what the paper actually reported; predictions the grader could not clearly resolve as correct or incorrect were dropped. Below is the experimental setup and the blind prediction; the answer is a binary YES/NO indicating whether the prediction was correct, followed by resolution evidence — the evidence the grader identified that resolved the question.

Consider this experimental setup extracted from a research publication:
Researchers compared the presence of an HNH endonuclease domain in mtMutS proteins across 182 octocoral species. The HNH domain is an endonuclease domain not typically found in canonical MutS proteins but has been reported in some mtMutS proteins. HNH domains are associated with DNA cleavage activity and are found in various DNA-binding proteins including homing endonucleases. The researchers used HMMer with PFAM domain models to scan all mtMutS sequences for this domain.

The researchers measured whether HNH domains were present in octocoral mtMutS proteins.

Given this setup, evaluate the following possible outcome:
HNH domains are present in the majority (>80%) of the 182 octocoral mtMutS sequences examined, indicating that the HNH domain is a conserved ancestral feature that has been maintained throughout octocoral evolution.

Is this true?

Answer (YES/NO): YES